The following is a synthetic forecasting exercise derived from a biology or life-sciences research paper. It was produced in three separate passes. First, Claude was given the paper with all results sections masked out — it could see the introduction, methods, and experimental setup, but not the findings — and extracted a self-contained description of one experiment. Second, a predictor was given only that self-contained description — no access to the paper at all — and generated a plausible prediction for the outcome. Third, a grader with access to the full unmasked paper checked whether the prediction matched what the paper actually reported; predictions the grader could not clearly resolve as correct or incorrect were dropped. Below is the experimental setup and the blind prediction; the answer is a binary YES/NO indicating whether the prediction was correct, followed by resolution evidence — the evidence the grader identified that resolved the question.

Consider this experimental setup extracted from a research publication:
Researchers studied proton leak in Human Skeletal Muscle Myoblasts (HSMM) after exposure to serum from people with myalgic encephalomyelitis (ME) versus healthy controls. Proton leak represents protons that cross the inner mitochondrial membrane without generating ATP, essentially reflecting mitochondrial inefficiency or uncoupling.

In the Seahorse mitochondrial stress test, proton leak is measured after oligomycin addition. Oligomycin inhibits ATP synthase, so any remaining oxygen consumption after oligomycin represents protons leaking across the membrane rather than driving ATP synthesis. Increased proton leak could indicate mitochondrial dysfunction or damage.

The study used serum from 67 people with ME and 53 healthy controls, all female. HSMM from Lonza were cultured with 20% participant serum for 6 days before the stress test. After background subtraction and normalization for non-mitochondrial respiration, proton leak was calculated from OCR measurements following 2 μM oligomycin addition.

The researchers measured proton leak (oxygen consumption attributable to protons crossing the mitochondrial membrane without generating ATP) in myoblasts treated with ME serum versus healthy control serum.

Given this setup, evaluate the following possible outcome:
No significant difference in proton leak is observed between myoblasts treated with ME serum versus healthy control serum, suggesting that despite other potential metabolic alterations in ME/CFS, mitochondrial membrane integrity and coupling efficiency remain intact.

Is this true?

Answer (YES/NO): YES